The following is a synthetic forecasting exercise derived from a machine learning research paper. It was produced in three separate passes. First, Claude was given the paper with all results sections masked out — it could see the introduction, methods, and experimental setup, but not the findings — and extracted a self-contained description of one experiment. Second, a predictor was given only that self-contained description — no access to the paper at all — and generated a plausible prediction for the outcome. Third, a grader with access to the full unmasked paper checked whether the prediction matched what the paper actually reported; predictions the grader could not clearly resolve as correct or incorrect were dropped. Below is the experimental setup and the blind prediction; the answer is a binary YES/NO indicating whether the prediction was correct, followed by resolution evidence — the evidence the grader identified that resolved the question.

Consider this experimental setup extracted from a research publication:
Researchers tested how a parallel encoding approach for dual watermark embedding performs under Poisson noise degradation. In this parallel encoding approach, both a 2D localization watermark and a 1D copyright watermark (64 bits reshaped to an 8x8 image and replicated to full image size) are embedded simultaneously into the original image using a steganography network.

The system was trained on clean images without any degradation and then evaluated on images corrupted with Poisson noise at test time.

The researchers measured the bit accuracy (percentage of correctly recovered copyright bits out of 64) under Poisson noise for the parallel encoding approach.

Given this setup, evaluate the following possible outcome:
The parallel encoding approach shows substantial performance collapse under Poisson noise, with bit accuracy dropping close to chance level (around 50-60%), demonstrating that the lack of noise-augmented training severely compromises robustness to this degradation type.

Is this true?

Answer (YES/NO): NO